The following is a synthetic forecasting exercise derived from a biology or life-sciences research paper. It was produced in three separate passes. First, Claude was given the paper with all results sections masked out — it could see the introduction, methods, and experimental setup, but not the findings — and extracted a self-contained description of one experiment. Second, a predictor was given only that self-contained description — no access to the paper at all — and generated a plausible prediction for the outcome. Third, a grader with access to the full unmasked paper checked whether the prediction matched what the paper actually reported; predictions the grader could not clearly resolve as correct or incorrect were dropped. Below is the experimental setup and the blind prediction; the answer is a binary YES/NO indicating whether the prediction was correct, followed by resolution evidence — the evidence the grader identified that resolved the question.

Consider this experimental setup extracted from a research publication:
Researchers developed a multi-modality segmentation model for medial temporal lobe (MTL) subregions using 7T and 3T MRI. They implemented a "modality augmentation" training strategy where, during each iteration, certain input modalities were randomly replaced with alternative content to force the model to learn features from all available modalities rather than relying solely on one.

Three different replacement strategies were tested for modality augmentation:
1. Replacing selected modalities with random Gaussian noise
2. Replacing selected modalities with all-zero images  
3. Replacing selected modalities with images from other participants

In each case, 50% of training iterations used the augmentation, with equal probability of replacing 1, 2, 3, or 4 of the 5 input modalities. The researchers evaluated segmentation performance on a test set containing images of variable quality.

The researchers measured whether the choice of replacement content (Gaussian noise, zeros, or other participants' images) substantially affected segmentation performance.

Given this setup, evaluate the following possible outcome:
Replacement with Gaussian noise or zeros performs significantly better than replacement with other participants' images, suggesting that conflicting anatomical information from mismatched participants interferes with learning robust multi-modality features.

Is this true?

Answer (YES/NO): NO